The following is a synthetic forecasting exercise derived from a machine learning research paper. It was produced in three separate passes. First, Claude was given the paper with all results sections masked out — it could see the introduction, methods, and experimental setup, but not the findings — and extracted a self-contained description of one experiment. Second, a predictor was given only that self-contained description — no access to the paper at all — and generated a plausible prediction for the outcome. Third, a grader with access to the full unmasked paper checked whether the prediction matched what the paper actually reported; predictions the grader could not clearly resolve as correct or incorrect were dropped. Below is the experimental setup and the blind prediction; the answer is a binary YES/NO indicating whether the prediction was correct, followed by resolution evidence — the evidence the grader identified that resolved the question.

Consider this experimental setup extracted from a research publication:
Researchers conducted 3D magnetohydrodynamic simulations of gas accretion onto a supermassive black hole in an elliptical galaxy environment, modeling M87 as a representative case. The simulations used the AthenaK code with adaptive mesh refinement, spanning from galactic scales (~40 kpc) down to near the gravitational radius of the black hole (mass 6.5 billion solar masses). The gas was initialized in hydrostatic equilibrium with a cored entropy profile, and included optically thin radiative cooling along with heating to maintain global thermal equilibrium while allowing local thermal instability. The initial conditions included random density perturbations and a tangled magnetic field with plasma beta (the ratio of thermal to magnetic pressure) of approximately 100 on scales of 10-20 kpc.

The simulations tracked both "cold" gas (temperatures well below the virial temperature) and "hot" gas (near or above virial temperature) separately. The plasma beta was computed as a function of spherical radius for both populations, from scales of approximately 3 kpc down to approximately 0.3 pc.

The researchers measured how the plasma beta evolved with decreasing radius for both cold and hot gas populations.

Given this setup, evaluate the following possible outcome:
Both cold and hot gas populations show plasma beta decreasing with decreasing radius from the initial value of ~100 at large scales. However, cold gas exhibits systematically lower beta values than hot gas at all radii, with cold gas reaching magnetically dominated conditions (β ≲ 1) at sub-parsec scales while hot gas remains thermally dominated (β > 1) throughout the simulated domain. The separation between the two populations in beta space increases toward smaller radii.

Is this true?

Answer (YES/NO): NO